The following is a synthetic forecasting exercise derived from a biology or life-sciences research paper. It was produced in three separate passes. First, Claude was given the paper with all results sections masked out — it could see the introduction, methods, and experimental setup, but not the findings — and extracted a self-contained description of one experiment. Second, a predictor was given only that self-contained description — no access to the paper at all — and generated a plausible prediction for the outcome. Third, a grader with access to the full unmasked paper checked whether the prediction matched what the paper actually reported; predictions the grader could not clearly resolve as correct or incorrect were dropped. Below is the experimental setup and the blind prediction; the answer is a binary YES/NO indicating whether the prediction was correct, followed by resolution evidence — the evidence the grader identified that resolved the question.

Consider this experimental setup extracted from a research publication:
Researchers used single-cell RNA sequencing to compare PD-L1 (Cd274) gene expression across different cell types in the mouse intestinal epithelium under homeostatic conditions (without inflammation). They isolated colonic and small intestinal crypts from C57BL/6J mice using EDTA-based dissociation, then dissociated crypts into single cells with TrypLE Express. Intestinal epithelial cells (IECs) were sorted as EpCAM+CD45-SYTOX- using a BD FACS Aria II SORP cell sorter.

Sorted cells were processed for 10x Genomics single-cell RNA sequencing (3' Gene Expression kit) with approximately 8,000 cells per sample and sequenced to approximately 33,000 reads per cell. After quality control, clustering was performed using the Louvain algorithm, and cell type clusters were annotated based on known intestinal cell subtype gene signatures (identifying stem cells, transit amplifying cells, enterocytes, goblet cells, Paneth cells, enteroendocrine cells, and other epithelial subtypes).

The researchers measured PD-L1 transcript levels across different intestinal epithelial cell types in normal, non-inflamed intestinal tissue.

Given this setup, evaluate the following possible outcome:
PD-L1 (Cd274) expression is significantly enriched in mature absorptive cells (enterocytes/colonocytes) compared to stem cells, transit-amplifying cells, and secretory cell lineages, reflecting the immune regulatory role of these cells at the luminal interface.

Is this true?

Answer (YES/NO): NO